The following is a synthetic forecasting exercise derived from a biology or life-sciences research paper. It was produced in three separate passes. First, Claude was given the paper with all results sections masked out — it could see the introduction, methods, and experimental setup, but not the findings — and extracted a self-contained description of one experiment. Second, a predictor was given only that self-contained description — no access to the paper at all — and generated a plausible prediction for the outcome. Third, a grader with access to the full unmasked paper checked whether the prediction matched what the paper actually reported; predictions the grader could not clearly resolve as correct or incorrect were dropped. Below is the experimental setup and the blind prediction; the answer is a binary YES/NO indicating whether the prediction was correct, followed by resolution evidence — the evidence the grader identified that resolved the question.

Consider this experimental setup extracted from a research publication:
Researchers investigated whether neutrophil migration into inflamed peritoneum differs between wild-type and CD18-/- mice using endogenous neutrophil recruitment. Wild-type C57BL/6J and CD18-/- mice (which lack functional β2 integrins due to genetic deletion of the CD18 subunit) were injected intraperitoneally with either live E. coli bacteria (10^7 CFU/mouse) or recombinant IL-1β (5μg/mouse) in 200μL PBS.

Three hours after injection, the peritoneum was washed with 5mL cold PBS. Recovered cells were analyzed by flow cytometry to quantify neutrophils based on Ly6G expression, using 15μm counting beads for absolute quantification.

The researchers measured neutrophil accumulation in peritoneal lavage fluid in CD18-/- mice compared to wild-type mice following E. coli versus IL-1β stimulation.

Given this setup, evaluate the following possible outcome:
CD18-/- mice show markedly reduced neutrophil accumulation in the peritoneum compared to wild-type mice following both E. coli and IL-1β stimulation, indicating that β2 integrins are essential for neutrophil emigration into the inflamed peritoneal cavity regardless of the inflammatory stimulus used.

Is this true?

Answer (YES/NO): NO